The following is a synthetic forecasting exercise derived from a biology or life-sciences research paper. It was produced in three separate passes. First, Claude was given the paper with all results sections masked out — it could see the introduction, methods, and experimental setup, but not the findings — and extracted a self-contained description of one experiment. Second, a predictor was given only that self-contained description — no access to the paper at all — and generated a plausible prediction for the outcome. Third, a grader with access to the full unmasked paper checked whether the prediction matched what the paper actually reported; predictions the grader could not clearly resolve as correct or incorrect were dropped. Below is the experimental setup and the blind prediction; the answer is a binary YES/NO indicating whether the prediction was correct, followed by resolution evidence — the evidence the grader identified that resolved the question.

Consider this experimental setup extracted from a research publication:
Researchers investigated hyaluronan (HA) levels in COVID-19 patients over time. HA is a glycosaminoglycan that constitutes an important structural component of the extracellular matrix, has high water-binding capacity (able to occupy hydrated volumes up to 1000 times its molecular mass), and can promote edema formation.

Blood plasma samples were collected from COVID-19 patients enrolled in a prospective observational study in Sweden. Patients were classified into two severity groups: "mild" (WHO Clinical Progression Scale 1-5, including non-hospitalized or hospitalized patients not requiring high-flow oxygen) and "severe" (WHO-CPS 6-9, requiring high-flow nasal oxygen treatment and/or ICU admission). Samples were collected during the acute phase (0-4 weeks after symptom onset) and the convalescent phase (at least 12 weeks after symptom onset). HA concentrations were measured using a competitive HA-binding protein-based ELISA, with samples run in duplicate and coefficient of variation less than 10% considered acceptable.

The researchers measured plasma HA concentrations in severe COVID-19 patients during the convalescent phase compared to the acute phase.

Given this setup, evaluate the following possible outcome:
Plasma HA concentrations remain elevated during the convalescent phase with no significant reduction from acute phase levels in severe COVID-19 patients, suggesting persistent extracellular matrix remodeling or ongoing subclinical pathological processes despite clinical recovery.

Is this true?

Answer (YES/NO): NO